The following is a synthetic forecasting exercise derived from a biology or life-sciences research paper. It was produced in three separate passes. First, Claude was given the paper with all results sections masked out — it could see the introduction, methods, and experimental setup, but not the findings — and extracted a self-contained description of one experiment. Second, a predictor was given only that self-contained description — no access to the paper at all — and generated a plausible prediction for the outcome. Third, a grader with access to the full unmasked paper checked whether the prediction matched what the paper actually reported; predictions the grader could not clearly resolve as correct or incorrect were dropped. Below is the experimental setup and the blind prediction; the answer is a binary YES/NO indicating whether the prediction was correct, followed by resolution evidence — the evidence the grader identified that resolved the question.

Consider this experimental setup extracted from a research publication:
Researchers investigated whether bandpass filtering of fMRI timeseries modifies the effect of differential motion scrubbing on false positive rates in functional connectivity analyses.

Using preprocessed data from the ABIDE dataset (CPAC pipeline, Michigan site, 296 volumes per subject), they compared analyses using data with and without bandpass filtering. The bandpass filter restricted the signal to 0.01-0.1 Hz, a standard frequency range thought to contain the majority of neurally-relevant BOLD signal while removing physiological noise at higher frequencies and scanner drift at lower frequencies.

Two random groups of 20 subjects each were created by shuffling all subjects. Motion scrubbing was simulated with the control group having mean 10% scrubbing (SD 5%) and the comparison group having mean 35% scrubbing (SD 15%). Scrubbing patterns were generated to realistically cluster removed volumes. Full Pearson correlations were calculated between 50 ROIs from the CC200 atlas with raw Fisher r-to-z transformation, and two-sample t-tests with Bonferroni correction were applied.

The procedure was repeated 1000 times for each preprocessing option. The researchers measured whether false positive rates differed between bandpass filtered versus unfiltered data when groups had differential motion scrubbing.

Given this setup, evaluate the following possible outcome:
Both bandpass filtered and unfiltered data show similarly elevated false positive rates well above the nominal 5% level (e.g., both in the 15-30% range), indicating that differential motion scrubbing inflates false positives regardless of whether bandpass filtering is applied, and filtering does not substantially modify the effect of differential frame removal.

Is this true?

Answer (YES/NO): NO